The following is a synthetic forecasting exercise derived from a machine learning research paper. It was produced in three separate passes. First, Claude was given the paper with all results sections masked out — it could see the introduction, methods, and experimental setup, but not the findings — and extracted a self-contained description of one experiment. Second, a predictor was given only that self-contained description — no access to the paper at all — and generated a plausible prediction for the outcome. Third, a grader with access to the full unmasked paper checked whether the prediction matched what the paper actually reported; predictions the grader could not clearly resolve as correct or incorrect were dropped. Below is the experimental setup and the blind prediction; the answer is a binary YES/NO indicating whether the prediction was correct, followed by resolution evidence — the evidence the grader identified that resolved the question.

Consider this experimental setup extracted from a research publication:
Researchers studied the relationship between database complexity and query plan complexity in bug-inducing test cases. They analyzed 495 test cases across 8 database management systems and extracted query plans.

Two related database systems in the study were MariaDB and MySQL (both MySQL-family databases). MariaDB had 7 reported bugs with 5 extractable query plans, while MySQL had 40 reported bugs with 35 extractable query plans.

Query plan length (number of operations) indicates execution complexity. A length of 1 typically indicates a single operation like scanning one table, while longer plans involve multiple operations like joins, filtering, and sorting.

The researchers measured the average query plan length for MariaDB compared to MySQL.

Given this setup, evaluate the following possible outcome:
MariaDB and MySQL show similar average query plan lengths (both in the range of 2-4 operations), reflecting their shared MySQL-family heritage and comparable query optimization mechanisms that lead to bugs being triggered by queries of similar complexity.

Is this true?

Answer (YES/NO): NO